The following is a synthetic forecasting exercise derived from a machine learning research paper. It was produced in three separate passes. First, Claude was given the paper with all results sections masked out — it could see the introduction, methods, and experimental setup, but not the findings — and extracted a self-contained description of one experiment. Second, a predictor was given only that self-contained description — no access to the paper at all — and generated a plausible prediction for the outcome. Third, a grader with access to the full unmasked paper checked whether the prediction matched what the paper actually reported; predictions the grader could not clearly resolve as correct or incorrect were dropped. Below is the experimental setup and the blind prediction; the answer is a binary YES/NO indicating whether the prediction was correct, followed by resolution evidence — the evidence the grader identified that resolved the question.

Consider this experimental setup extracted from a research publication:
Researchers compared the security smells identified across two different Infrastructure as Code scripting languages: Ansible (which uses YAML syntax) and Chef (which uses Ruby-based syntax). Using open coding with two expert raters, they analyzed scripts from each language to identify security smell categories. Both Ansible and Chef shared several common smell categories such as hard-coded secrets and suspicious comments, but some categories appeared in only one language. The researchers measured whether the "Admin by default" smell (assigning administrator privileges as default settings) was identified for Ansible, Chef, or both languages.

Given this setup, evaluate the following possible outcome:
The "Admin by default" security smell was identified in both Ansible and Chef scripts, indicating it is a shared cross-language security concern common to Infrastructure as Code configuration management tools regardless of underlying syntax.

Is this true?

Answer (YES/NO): NO